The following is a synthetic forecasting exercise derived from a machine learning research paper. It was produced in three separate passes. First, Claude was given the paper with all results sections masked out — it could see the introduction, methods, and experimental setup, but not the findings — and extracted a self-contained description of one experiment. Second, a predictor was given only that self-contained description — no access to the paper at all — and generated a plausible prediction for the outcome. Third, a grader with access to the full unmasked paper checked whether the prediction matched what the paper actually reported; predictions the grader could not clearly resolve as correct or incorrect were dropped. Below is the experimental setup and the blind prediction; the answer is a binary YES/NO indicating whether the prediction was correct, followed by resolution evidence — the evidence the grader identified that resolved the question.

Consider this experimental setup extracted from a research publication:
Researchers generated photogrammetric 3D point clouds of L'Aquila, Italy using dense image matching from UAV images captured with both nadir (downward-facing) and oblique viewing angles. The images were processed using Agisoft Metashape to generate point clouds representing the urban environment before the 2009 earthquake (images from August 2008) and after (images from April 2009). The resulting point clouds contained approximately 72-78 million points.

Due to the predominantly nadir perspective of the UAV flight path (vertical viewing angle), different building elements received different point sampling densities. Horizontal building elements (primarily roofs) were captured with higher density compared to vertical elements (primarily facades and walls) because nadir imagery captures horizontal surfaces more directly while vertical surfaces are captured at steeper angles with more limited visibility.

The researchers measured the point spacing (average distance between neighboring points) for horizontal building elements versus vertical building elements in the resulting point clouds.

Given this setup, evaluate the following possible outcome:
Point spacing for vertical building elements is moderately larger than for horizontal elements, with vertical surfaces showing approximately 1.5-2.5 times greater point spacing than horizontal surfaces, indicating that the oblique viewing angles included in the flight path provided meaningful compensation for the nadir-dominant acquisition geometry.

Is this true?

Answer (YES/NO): NO